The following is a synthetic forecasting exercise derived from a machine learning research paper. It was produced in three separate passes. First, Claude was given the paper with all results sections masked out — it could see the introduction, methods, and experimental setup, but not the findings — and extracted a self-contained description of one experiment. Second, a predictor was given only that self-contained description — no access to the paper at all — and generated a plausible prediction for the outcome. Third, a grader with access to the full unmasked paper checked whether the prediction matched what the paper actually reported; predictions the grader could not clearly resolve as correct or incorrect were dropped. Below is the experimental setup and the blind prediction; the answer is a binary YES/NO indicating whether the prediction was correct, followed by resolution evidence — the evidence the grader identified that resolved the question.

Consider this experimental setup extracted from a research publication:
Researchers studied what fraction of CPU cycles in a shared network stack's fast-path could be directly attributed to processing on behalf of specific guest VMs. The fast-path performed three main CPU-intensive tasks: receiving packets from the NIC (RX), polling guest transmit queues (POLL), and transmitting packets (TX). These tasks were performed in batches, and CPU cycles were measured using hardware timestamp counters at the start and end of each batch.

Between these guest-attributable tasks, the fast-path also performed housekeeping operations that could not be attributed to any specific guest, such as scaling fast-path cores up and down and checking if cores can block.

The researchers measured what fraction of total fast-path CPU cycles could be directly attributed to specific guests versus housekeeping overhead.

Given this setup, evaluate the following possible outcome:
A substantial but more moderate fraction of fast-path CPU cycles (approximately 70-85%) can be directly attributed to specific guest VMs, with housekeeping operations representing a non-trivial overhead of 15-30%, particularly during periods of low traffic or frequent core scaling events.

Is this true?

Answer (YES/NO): NO